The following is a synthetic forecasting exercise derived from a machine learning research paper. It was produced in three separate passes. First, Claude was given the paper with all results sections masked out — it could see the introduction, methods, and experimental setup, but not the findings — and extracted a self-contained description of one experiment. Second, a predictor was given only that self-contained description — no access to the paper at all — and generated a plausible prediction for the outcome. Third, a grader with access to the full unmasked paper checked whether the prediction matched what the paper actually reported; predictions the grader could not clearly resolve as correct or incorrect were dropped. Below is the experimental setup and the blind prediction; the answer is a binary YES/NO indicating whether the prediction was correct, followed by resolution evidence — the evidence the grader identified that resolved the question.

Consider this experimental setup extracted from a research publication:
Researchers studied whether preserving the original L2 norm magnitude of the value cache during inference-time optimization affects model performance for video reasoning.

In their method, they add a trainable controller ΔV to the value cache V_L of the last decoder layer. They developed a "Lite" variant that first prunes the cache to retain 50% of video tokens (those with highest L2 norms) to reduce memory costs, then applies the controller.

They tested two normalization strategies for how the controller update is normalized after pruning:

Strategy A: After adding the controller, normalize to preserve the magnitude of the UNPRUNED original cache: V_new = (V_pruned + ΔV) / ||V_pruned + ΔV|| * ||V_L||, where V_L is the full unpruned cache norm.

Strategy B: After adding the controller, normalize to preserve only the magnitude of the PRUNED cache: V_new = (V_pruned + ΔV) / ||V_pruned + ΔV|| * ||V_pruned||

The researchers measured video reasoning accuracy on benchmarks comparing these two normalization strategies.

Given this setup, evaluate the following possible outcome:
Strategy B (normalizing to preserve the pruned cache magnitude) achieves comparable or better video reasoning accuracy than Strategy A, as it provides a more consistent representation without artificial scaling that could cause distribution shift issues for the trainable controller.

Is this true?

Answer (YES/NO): NO